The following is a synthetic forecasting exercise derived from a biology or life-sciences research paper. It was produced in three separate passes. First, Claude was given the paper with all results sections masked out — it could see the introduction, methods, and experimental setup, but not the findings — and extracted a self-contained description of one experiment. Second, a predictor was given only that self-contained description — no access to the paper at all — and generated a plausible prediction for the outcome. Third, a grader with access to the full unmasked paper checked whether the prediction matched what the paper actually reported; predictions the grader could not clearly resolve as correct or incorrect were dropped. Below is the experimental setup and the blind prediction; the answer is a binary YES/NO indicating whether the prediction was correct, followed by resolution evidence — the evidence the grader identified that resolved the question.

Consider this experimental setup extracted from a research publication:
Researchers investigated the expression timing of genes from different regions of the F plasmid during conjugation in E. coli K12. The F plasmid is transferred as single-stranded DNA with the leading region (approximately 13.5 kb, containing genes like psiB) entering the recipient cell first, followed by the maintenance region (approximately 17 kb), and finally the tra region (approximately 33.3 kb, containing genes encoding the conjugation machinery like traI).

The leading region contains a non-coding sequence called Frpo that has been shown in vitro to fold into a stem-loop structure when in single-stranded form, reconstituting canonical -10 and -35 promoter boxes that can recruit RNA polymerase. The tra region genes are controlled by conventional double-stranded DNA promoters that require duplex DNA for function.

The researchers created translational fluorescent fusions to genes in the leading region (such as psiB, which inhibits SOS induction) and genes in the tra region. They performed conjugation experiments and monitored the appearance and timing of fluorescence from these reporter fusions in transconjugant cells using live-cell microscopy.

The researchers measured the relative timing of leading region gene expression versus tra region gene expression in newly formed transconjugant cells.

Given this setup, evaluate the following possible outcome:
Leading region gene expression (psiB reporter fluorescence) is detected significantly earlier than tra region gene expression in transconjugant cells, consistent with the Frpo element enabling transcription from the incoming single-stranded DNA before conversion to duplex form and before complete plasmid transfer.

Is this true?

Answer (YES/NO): YES